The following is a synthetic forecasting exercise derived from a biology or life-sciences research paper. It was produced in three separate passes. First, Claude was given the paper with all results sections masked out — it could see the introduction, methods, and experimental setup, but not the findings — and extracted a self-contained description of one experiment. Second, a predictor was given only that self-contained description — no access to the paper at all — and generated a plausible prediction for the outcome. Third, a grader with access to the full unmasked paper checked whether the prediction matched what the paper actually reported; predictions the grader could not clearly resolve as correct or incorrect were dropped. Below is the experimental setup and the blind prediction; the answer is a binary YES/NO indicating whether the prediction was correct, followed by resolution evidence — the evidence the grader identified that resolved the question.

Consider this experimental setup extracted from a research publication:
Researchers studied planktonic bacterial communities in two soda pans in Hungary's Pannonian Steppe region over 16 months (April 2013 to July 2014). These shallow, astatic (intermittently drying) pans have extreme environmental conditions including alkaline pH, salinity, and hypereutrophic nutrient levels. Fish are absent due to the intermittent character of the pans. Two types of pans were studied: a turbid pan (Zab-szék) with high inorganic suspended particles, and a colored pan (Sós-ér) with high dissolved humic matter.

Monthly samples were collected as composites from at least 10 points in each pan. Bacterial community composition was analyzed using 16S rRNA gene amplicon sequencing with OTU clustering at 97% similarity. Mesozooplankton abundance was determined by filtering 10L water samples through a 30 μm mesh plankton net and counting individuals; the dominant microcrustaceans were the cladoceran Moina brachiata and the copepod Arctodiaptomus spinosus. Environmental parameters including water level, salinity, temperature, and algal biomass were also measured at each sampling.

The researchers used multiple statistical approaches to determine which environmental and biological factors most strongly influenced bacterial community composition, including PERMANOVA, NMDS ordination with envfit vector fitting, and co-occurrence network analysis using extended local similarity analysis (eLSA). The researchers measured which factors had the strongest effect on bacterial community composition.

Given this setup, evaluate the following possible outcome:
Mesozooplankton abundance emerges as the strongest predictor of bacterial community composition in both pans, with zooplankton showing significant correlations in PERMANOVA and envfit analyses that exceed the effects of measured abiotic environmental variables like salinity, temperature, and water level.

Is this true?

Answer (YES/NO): NO